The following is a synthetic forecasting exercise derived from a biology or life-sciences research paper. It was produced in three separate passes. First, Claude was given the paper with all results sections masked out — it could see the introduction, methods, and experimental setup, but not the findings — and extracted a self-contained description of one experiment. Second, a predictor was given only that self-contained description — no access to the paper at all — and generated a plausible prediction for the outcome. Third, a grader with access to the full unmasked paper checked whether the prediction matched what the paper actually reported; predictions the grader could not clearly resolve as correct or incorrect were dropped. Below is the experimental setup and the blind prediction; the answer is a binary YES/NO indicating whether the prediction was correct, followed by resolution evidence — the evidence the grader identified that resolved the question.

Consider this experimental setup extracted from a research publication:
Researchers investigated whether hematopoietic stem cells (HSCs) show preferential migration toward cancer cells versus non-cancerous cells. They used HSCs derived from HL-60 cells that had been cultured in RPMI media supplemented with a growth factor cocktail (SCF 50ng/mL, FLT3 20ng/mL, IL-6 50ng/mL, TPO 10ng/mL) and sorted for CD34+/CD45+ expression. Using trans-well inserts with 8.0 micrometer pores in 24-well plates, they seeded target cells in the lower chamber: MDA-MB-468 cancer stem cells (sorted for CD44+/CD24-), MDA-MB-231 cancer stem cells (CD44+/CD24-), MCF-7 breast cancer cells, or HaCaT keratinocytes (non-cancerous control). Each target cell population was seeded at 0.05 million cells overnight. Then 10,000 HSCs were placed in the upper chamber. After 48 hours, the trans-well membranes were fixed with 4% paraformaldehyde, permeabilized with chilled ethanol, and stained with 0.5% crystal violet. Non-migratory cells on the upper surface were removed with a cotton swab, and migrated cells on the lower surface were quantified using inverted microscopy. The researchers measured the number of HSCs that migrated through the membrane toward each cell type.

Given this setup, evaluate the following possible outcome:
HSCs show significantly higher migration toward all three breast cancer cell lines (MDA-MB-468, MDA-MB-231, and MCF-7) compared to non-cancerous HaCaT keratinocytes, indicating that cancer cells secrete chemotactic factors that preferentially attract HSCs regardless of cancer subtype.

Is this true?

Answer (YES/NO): YES